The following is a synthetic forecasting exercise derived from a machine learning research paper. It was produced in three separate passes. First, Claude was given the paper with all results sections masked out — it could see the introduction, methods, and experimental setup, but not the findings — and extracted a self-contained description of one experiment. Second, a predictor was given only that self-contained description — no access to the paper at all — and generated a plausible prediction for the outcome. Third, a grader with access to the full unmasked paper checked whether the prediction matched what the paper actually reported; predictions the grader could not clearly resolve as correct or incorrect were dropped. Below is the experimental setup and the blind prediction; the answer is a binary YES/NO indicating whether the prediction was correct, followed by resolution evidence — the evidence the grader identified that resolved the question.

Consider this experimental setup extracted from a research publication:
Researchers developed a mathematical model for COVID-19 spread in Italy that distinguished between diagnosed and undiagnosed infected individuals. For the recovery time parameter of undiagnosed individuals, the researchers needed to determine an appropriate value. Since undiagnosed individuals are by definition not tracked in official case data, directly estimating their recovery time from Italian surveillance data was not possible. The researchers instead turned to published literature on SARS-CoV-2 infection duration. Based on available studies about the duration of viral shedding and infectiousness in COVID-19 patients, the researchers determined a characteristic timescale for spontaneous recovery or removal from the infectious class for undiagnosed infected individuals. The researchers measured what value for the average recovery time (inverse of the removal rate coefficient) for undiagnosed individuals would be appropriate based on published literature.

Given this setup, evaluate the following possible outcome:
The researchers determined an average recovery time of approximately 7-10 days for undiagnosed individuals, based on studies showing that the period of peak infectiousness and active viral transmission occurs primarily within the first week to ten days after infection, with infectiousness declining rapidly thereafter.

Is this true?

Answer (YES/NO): NO